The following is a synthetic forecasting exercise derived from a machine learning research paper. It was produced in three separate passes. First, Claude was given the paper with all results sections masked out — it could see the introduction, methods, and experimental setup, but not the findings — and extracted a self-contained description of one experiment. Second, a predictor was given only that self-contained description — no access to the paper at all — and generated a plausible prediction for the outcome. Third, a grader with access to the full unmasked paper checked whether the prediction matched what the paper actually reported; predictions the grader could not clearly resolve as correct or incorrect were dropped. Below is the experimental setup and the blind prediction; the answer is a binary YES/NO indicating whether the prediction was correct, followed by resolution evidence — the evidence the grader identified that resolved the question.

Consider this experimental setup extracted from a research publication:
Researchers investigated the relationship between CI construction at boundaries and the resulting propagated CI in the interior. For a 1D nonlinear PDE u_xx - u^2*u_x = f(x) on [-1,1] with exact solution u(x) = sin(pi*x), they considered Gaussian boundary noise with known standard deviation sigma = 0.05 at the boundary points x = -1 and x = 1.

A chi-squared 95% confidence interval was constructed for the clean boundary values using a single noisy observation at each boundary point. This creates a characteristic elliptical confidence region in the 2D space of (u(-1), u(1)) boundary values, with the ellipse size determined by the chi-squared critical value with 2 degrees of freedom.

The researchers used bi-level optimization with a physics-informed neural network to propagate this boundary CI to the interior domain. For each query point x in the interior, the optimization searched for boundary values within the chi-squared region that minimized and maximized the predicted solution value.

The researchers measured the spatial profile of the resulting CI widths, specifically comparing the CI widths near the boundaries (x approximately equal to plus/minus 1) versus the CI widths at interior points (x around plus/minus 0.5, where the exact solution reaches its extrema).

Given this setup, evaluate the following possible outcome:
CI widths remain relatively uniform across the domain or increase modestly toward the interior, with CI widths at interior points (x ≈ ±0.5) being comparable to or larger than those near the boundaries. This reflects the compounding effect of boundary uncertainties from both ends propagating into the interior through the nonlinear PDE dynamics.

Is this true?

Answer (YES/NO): YES